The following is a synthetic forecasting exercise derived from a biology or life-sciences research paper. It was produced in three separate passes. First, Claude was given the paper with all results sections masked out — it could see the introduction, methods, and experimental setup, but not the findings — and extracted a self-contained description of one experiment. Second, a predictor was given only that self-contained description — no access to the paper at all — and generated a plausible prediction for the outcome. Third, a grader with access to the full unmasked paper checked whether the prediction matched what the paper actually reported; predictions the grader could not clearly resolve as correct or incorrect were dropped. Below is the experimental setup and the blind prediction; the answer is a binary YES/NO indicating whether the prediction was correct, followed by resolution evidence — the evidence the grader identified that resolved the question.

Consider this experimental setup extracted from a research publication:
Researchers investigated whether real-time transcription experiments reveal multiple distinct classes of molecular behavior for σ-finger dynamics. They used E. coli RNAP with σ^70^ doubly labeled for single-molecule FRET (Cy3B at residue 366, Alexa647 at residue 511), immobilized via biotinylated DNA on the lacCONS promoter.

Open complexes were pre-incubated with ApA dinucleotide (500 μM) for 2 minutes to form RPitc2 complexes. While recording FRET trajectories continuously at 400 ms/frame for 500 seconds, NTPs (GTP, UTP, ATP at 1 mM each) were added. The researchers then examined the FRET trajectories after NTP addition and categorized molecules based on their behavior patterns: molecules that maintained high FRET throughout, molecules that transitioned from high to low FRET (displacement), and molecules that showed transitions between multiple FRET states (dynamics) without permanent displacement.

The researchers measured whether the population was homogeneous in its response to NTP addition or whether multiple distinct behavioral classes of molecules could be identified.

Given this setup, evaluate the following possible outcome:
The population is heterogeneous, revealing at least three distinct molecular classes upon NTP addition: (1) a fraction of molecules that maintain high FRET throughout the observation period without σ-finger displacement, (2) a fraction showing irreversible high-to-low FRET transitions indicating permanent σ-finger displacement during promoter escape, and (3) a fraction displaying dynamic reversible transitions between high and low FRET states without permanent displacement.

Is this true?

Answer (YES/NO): YES